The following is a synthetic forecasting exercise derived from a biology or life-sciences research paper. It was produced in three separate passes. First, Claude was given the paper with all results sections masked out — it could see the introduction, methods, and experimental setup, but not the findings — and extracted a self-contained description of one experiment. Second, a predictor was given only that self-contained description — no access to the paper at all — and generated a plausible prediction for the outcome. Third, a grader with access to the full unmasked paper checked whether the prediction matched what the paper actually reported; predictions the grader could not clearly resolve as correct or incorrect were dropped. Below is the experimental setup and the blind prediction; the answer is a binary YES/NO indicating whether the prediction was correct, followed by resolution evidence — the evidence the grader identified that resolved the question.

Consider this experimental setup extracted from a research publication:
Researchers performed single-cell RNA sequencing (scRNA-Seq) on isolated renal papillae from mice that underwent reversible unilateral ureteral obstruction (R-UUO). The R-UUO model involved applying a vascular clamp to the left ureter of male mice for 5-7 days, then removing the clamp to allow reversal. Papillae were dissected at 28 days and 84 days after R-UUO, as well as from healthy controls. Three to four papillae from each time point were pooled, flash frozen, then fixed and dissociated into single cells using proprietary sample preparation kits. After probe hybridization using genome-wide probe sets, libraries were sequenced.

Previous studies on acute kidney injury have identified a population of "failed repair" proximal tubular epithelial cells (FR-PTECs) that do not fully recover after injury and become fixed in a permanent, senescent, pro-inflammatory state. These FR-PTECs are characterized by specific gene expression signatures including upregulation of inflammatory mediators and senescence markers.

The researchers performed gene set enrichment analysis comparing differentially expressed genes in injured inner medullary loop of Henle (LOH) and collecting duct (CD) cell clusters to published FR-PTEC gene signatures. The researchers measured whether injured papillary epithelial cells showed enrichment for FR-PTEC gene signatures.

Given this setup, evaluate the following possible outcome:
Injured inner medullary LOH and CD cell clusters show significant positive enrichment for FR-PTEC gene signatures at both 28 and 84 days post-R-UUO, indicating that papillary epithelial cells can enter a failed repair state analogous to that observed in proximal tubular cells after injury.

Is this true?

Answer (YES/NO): YES